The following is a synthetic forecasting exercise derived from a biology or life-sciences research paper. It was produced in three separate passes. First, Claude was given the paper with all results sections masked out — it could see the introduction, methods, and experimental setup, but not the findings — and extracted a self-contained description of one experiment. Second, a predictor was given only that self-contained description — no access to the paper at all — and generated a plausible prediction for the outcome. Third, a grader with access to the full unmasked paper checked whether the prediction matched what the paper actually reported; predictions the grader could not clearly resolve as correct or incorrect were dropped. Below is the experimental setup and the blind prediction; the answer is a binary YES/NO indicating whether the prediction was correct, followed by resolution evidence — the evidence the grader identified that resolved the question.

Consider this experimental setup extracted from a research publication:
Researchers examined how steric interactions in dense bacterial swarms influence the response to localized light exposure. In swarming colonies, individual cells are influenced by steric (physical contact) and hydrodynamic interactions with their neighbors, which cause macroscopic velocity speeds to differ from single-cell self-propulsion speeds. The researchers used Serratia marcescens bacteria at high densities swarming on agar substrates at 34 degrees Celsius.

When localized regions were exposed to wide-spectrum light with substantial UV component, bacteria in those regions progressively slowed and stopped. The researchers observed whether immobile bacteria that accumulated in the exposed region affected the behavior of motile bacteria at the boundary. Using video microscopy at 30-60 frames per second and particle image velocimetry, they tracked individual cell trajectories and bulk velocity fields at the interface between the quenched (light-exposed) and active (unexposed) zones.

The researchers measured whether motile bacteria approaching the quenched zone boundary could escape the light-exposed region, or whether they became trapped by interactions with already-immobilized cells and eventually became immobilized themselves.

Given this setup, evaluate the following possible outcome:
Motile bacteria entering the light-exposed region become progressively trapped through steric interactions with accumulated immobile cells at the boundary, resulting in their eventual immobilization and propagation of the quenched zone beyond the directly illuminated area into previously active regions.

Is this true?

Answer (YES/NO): NO